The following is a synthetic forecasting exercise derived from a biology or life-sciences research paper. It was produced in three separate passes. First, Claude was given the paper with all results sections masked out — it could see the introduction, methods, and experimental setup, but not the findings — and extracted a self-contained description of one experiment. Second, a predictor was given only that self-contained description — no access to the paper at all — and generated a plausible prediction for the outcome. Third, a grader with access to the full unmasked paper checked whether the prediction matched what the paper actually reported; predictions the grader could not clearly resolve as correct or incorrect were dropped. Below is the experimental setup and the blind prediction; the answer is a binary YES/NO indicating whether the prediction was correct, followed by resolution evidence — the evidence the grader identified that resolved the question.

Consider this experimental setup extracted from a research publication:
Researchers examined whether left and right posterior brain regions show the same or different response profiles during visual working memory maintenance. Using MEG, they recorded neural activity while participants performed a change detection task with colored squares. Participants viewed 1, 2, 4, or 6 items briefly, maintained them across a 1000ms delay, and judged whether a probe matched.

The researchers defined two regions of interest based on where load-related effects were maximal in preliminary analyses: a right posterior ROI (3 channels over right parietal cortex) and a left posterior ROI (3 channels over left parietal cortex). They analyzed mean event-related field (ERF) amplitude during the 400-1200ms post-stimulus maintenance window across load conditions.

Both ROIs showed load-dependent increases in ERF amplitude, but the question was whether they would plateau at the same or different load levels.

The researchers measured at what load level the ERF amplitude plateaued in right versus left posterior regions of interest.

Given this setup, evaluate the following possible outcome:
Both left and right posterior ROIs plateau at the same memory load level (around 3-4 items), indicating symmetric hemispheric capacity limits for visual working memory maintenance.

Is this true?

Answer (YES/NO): NO